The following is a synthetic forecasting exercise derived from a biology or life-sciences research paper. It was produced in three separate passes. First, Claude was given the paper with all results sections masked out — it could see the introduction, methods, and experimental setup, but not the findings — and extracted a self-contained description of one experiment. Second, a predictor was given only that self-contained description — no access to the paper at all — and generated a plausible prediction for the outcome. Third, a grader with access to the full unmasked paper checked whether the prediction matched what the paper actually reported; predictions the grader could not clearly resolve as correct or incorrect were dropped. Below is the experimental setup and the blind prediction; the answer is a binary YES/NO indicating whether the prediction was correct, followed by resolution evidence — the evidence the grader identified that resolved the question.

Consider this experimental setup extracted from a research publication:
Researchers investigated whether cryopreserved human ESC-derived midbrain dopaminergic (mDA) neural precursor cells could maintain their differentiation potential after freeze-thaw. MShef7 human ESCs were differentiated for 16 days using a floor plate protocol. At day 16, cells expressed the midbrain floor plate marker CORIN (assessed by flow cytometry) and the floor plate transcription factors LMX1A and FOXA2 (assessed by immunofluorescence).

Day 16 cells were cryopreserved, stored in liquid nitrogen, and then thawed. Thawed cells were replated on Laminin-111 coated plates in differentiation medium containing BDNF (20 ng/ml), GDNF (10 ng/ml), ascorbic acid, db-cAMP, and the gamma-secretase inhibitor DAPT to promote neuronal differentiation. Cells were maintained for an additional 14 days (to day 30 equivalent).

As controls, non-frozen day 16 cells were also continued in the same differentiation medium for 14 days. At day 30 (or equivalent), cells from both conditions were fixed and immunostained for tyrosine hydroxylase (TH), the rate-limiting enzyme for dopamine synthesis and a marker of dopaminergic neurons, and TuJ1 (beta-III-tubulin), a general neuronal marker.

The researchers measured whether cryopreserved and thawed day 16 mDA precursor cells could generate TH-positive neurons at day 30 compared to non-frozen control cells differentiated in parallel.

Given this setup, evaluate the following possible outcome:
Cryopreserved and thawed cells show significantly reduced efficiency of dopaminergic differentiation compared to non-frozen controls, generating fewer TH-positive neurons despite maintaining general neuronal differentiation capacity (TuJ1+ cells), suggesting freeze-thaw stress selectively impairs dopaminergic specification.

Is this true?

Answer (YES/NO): NO